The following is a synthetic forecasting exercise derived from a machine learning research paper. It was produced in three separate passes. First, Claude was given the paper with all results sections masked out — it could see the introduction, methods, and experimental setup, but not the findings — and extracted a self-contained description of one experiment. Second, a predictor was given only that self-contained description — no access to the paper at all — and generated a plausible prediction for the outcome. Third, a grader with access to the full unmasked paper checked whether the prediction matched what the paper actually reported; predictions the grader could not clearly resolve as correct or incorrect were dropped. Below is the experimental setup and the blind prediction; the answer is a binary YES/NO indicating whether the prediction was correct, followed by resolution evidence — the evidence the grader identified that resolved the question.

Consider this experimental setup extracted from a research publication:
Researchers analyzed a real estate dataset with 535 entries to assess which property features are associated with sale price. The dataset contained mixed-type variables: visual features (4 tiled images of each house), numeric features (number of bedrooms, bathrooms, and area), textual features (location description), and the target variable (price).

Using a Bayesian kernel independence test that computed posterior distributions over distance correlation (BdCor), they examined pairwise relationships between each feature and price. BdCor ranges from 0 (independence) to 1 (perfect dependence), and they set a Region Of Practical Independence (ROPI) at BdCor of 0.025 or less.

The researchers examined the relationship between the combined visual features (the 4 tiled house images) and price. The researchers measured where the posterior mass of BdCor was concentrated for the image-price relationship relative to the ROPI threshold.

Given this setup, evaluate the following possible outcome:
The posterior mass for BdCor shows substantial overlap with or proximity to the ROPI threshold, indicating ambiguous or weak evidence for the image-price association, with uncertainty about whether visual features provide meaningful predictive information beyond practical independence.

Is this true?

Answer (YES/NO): NO